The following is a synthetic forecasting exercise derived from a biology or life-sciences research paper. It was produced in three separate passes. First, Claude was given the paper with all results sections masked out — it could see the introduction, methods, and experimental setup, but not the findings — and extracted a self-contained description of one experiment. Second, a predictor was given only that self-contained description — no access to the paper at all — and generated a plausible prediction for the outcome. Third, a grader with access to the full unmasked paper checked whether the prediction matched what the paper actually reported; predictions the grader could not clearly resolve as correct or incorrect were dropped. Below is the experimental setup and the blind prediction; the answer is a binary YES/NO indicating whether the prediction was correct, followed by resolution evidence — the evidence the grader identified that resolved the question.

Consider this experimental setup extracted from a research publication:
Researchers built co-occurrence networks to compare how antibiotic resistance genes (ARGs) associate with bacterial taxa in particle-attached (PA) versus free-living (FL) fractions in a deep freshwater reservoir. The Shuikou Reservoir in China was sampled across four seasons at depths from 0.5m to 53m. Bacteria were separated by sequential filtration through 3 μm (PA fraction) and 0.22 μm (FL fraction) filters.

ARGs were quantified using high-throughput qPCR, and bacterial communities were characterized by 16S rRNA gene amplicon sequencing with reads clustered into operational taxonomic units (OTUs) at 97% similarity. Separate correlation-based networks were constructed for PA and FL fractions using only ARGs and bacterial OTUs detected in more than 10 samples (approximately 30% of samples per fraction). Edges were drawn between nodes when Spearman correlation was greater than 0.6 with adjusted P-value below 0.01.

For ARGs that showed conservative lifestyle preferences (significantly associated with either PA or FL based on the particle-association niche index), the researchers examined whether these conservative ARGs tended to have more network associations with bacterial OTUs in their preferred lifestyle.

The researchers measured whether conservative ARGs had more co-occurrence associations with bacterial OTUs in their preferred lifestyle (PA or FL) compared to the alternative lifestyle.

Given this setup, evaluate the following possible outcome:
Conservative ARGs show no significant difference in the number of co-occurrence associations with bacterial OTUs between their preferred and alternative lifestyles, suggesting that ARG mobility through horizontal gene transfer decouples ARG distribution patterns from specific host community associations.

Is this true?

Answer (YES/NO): NO